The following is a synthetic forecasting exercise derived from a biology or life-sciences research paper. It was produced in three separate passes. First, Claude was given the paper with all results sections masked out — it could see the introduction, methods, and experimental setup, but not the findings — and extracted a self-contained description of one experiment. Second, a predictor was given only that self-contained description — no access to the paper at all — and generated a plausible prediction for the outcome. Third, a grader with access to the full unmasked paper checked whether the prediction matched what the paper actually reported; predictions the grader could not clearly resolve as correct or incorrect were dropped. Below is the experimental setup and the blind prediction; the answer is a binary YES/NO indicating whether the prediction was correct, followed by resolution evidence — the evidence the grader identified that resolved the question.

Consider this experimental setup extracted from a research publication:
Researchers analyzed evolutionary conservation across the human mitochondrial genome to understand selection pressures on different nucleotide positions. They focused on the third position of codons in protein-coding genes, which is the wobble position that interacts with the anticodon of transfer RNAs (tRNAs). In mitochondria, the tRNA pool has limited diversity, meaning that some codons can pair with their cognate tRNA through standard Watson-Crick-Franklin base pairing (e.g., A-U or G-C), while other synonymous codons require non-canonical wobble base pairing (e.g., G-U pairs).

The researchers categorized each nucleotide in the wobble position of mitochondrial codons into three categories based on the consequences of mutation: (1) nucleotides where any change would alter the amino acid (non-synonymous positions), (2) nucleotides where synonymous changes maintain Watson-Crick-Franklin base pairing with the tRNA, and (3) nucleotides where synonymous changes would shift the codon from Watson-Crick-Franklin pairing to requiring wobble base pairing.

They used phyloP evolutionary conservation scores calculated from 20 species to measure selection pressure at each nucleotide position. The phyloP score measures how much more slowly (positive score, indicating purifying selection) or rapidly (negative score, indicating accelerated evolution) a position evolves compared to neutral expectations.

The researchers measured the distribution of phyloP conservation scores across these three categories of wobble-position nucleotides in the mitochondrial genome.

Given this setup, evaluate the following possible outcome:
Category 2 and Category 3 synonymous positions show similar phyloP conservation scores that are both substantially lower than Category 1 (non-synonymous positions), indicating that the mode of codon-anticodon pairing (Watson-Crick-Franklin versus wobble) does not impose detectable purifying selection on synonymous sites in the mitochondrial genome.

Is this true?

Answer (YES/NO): NO